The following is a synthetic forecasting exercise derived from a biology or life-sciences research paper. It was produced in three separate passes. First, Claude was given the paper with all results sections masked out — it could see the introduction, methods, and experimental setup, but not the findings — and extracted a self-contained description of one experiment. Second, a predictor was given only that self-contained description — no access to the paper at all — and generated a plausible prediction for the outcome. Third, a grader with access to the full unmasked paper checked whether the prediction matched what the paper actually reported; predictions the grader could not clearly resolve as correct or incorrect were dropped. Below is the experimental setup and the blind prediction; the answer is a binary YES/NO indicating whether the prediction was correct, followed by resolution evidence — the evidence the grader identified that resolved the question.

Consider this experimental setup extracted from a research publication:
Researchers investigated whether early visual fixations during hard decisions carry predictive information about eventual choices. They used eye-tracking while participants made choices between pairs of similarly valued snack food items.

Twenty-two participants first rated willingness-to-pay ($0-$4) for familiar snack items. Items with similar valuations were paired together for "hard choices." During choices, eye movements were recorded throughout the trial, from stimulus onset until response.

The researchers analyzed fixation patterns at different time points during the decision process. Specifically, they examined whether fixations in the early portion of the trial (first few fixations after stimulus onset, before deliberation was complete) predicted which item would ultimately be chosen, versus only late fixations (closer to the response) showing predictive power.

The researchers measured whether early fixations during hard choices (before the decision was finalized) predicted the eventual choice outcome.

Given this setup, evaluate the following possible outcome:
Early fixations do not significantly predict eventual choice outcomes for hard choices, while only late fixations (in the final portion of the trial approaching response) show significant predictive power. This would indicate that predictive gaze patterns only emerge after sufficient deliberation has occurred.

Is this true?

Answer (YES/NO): NO